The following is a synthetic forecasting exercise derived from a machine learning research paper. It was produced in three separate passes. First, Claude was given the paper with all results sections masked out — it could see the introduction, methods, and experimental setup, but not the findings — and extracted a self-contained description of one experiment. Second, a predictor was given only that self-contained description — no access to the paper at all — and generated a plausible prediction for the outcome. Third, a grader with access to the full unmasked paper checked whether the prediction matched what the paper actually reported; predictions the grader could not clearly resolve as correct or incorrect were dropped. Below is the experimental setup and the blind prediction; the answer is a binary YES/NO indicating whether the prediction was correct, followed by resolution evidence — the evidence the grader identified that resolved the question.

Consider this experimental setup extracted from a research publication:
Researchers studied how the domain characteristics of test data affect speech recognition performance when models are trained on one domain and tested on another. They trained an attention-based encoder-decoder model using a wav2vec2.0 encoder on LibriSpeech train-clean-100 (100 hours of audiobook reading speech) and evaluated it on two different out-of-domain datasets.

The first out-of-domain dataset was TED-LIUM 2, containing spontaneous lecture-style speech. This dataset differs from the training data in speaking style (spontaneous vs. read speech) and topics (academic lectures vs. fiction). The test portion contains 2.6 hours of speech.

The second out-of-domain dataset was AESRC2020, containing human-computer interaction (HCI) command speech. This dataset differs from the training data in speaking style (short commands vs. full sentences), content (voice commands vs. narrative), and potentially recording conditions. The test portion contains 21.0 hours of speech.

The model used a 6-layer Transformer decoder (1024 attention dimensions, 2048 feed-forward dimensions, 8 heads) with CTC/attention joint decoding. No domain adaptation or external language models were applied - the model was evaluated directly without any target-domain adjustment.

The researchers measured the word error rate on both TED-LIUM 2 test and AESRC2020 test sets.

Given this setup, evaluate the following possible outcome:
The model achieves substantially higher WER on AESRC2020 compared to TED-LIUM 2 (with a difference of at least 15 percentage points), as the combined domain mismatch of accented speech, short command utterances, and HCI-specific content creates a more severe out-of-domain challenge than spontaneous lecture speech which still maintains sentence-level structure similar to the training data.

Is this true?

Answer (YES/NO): NO